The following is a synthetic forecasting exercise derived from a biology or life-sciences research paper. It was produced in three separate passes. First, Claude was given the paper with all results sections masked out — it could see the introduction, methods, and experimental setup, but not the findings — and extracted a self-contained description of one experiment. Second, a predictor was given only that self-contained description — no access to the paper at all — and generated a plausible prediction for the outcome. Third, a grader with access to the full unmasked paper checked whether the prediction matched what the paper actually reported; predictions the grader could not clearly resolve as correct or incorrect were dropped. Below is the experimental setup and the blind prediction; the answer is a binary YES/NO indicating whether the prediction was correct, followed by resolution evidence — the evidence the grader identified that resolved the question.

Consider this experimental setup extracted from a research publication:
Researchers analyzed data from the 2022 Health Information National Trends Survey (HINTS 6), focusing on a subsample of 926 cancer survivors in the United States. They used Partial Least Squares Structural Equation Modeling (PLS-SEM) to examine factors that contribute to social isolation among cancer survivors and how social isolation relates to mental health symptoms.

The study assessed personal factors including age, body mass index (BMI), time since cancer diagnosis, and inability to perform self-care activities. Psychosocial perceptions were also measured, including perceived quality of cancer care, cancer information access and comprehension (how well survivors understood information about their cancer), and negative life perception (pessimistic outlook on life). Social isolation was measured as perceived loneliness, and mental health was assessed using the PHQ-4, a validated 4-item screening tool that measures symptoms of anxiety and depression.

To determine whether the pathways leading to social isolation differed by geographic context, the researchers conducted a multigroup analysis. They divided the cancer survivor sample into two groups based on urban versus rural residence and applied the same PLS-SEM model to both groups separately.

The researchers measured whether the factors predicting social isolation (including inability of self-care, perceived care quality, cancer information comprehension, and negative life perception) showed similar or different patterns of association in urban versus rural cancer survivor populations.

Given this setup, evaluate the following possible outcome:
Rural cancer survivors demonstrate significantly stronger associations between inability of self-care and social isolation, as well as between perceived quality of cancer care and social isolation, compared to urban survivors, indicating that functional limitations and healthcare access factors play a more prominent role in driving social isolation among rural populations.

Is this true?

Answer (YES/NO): NO